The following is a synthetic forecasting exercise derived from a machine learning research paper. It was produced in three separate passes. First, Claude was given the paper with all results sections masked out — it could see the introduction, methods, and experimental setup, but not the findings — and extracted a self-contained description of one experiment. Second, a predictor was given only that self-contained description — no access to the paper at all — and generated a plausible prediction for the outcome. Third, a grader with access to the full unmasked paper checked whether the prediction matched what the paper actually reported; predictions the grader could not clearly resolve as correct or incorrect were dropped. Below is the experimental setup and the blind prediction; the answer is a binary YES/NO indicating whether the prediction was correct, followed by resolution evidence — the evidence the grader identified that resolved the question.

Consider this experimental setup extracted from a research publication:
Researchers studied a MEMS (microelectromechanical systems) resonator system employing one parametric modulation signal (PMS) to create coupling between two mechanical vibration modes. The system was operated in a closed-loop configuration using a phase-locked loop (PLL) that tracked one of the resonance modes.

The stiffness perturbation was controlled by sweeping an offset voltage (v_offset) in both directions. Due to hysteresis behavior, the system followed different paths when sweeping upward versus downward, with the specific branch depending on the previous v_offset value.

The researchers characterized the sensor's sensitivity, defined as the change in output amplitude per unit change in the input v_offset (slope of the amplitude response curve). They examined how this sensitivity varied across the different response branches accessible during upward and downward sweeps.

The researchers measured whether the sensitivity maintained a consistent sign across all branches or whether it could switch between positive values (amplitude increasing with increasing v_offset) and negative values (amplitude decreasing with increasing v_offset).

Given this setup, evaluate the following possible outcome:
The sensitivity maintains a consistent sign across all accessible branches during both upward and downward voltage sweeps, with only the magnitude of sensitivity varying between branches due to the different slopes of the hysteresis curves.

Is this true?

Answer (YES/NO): NO